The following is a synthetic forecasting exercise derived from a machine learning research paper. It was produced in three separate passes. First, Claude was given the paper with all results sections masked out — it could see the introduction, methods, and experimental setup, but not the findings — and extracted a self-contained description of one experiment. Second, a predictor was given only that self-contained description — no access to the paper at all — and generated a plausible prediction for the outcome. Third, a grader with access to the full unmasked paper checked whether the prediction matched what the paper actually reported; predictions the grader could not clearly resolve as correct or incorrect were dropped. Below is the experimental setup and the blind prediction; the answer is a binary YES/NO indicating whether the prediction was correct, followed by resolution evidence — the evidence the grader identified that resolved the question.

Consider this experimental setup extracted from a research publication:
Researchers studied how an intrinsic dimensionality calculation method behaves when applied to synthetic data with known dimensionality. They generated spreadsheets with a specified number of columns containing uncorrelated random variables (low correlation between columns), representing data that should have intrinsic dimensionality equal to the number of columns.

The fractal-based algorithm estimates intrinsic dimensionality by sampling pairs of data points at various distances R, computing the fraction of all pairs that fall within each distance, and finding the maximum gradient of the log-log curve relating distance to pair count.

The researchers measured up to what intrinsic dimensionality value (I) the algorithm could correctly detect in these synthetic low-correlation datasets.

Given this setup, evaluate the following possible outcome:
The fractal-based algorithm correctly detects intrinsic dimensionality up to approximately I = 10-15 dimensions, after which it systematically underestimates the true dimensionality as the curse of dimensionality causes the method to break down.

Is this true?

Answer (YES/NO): NO